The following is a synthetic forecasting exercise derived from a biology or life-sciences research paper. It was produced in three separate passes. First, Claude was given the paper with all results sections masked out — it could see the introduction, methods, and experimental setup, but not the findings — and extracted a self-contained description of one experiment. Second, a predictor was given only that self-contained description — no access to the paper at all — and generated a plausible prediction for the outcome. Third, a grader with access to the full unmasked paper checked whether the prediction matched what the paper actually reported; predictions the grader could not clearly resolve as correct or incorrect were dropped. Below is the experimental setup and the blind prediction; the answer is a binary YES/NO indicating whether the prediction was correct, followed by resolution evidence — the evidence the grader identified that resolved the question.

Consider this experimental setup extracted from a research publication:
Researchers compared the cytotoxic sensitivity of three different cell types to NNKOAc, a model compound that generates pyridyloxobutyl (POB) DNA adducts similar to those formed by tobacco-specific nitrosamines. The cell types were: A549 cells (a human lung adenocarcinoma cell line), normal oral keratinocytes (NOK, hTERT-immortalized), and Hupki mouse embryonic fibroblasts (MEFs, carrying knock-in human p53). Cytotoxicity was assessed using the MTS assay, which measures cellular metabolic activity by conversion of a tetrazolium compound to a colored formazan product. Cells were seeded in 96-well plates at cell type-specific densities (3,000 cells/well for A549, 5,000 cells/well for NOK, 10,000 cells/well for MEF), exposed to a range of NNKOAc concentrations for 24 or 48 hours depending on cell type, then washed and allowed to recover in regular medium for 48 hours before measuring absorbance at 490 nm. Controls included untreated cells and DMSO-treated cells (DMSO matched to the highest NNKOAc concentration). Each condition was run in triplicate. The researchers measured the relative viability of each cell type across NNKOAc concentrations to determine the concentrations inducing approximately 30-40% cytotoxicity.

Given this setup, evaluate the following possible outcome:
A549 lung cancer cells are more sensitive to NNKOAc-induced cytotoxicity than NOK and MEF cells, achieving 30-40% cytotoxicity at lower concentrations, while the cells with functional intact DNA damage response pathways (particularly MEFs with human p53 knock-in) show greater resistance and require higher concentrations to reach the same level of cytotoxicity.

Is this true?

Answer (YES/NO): NO